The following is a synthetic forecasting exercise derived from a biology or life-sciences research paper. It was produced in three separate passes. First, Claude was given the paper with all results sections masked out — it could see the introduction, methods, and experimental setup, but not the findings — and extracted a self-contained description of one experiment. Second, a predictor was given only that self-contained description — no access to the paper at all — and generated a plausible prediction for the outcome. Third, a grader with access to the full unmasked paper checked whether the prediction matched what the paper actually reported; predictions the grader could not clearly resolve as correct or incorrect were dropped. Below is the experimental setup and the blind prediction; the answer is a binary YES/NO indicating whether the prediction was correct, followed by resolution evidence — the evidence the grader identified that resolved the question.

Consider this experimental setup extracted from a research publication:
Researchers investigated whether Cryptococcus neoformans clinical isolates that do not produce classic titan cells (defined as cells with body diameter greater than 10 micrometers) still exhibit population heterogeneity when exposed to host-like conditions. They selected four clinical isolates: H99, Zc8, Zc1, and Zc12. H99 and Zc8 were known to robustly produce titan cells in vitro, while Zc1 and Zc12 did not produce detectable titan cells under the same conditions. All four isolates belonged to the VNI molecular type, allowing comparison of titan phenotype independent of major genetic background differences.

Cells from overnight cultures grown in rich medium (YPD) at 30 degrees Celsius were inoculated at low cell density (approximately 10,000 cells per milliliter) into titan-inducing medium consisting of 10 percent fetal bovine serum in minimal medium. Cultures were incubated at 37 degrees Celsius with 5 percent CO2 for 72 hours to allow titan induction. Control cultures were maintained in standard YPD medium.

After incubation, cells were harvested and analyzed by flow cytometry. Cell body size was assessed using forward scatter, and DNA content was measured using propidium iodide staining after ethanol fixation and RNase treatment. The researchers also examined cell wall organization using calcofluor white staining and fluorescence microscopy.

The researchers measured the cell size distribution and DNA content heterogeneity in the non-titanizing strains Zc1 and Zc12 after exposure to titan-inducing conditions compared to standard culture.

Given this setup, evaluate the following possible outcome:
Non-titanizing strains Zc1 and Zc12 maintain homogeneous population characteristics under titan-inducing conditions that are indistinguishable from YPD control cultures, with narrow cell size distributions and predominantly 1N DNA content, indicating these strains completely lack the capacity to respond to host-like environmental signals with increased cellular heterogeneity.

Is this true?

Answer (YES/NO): NO